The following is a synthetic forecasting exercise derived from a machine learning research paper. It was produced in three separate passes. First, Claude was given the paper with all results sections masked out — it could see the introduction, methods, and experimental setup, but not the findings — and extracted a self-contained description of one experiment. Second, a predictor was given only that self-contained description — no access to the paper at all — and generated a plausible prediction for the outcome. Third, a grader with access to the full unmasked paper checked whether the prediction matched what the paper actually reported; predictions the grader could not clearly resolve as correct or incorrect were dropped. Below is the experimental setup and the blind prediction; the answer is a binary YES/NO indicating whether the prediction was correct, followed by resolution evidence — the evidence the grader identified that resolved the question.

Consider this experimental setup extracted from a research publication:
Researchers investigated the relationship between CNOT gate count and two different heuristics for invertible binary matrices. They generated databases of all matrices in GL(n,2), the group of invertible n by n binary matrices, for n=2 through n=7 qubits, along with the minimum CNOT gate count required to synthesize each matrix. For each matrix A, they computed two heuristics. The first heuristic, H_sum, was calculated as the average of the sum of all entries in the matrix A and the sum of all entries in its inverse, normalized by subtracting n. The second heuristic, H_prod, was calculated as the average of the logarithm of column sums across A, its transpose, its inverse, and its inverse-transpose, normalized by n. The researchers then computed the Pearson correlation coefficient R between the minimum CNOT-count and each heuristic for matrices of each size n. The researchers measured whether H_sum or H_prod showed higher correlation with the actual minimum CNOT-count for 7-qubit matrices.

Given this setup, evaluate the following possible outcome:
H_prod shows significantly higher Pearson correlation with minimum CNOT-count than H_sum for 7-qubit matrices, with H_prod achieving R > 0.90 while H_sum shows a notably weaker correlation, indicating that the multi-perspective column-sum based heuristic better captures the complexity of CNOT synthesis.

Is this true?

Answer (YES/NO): NO